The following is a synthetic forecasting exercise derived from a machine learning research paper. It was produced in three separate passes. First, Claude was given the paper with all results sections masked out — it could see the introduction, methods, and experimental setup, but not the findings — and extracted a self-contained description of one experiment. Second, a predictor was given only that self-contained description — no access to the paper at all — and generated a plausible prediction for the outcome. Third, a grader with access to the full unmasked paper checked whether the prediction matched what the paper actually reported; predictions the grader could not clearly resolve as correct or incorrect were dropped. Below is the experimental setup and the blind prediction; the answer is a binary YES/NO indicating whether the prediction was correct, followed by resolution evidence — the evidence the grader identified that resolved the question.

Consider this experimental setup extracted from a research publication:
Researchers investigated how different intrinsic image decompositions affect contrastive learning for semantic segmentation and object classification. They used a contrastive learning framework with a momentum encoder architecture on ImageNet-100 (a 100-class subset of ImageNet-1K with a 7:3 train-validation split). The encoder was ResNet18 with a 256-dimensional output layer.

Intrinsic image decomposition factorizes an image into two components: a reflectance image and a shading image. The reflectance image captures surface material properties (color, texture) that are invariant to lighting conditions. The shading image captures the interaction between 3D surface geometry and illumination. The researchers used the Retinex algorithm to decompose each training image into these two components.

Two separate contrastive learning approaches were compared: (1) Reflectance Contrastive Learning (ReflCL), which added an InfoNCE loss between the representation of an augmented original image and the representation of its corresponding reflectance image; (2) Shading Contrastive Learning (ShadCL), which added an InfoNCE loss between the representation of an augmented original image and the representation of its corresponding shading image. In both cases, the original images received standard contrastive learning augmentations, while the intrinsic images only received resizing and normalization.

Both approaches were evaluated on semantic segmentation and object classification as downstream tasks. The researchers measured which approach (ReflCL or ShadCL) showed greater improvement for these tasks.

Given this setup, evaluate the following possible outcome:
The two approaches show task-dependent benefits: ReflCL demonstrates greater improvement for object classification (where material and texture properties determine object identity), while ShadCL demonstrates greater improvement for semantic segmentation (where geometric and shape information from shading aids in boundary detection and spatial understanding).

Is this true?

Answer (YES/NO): NO